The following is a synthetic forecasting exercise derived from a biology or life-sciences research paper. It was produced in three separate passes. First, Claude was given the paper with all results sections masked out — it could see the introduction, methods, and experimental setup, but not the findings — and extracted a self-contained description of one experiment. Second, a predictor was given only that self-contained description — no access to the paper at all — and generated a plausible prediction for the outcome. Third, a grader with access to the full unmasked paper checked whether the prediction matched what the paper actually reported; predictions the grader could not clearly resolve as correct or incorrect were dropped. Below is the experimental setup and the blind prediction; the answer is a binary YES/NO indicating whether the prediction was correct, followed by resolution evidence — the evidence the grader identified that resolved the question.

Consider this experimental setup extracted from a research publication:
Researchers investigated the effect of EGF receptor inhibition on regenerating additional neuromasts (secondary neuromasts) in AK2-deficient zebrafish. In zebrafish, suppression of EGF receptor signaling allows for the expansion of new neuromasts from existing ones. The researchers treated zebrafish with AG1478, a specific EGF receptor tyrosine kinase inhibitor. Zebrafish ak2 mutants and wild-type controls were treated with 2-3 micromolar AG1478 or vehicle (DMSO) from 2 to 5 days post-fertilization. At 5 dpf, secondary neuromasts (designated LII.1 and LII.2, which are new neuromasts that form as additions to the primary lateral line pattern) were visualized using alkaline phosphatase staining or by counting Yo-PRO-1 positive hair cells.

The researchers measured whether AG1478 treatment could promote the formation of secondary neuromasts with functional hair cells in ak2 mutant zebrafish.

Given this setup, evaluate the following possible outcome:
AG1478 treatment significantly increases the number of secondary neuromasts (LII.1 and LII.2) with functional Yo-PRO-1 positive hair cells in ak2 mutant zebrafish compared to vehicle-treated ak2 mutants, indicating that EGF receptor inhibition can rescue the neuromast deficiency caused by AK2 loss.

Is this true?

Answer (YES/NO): NO